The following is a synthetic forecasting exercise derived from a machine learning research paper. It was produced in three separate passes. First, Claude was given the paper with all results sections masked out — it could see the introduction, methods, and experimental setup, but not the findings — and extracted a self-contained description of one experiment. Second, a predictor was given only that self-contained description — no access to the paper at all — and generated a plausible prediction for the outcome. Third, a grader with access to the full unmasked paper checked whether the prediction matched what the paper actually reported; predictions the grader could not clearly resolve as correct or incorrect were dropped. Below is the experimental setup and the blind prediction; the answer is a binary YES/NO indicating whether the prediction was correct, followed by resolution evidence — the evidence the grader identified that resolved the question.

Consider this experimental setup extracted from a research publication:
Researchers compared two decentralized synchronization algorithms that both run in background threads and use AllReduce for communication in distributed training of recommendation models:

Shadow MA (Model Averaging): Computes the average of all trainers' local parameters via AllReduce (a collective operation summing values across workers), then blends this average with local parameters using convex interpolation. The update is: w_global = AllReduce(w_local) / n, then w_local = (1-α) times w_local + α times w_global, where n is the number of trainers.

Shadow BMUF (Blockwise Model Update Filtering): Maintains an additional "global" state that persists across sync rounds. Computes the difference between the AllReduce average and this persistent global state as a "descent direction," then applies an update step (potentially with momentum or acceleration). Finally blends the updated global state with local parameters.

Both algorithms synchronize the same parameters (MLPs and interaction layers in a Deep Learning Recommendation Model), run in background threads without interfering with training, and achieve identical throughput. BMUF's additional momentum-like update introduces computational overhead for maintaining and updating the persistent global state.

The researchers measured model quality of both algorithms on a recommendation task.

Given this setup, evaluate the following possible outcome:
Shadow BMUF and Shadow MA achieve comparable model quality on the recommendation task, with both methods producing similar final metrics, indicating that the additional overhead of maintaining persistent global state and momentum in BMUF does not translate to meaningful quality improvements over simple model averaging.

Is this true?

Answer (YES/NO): YES